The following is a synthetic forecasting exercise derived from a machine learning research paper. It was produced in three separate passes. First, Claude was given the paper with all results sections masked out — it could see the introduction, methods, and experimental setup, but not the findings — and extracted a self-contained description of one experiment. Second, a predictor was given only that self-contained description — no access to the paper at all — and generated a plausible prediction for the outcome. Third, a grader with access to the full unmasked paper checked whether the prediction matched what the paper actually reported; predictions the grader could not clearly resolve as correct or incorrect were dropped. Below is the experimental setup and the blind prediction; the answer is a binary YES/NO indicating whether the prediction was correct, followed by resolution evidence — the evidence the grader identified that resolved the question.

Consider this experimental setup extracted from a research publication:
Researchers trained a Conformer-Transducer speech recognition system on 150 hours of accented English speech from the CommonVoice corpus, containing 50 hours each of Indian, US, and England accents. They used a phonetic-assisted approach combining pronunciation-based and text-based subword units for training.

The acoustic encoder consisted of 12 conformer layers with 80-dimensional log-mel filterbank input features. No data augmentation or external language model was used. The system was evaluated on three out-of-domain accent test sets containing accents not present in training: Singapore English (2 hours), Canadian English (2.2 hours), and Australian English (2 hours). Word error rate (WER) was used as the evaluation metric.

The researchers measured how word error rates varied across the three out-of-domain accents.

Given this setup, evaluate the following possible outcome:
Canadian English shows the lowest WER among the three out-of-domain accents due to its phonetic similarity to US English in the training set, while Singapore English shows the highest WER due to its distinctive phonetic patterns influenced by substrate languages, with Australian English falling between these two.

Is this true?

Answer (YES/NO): YES